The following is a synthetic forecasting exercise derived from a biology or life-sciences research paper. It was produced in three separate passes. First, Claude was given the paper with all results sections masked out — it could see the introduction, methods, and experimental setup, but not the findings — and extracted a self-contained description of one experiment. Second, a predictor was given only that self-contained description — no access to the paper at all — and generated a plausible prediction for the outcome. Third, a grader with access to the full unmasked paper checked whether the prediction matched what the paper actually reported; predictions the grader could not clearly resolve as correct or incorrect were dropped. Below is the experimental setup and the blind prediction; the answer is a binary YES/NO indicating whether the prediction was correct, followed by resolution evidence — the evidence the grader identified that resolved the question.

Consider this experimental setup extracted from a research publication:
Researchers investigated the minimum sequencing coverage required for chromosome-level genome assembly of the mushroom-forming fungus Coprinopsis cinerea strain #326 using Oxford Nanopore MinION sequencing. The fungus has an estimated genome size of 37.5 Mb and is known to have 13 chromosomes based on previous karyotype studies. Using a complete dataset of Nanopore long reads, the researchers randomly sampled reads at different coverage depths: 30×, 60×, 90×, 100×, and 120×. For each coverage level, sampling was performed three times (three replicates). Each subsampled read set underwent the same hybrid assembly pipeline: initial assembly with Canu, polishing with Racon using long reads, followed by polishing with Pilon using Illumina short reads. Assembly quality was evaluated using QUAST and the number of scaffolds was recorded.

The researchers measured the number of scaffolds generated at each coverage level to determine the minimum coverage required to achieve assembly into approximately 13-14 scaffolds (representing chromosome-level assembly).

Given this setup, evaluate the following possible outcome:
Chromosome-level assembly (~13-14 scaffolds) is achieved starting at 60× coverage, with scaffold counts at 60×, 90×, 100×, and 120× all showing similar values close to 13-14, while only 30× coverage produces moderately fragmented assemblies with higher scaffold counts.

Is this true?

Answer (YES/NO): NO